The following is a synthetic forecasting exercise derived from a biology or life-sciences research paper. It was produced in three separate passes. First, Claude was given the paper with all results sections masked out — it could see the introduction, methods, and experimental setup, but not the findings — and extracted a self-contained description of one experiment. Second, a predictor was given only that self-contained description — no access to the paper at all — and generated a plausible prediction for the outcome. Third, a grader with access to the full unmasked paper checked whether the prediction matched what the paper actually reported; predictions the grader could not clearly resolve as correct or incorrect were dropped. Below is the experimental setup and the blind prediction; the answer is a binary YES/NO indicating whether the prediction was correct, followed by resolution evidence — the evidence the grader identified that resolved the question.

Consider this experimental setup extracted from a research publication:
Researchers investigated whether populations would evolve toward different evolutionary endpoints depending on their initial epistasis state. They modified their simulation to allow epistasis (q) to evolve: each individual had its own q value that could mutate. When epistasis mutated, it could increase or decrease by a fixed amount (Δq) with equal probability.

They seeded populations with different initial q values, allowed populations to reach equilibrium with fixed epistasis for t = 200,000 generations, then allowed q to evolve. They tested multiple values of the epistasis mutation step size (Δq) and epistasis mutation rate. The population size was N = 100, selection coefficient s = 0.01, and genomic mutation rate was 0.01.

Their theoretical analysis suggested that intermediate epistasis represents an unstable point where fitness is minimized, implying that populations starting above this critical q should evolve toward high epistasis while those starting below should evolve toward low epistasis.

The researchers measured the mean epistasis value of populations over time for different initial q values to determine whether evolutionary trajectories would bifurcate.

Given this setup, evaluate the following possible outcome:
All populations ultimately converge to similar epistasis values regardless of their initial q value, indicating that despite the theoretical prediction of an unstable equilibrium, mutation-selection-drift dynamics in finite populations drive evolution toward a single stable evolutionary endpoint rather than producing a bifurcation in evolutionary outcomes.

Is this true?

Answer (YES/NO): NO